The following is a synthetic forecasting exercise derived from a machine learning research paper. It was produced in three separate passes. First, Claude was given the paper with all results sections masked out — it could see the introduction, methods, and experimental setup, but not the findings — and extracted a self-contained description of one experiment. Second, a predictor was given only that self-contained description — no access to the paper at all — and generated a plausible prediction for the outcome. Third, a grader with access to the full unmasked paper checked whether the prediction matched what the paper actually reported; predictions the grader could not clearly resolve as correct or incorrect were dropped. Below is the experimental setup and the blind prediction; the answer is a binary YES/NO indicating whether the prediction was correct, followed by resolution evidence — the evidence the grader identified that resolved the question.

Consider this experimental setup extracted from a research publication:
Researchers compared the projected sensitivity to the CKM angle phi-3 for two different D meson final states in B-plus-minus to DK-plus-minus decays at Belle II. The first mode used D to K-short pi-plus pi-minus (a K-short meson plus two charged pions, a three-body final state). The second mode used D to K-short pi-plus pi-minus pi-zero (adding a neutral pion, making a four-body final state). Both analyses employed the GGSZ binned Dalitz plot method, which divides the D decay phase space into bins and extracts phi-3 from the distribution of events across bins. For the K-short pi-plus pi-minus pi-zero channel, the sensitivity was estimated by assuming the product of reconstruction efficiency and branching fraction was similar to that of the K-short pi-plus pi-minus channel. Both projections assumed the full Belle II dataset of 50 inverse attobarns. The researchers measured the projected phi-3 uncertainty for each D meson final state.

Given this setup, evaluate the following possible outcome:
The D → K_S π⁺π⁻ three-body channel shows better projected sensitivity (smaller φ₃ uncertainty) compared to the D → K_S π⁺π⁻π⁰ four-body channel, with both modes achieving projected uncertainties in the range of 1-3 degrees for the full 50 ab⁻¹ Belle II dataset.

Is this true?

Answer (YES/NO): NO